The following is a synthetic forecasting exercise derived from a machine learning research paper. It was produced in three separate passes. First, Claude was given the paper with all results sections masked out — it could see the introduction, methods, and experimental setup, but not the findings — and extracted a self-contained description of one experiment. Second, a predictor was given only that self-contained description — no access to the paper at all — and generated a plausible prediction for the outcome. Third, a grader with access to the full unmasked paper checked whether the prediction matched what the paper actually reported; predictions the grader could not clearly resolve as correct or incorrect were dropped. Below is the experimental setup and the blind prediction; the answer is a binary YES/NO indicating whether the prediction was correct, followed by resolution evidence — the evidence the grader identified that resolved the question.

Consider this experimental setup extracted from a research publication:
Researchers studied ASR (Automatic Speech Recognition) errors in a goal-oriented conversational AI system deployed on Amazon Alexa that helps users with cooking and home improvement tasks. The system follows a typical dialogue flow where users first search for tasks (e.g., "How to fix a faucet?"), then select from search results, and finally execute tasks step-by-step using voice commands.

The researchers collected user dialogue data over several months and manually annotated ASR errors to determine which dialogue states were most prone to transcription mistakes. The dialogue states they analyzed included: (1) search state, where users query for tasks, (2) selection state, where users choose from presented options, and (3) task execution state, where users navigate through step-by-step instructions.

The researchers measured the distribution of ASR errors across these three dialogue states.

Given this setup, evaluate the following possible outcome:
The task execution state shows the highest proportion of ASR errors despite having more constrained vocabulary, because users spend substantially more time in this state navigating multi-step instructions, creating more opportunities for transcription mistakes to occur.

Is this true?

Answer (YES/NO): NO